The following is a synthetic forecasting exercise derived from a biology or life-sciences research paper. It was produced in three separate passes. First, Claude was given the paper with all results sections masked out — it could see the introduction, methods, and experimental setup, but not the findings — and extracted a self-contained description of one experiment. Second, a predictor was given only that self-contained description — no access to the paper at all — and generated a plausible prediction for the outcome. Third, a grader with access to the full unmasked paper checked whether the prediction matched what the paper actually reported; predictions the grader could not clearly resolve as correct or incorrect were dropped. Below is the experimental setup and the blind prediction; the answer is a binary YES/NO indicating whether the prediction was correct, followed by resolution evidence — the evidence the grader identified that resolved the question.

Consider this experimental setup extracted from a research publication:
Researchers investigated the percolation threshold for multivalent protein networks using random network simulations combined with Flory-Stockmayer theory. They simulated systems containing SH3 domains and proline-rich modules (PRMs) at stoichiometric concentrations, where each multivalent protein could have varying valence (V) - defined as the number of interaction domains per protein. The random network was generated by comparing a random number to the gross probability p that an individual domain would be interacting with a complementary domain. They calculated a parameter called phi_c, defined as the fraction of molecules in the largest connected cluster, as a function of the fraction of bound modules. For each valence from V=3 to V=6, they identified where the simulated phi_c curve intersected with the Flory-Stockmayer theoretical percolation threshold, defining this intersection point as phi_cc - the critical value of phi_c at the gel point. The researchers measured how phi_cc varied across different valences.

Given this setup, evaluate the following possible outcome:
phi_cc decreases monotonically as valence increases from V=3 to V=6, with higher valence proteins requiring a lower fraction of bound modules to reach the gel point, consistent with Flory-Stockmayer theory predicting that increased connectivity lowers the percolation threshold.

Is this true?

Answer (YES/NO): NO